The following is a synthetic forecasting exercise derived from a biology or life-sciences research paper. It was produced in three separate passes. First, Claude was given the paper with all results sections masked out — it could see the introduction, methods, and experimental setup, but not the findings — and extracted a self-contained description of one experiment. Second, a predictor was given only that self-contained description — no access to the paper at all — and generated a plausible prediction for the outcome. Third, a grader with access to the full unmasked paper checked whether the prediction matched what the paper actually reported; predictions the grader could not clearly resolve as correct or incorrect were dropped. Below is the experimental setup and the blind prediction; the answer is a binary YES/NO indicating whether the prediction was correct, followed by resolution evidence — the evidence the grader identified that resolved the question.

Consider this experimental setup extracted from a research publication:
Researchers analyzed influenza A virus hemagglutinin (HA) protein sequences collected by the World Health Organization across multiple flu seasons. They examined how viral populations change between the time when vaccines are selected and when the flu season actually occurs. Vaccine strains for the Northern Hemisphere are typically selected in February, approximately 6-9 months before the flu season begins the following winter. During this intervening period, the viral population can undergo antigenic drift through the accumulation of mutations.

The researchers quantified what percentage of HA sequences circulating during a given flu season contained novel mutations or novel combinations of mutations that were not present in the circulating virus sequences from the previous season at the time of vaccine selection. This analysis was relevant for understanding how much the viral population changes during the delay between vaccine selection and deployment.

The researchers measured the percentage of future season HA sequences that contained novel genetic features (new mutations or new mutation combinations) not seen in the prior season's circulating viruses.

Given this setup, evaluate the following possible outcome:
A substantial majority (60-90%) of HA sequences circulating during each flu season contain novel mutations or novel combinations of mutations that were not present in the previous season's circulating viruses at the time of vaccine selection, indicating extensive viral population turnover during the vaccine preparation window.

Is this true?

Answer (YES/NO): NO